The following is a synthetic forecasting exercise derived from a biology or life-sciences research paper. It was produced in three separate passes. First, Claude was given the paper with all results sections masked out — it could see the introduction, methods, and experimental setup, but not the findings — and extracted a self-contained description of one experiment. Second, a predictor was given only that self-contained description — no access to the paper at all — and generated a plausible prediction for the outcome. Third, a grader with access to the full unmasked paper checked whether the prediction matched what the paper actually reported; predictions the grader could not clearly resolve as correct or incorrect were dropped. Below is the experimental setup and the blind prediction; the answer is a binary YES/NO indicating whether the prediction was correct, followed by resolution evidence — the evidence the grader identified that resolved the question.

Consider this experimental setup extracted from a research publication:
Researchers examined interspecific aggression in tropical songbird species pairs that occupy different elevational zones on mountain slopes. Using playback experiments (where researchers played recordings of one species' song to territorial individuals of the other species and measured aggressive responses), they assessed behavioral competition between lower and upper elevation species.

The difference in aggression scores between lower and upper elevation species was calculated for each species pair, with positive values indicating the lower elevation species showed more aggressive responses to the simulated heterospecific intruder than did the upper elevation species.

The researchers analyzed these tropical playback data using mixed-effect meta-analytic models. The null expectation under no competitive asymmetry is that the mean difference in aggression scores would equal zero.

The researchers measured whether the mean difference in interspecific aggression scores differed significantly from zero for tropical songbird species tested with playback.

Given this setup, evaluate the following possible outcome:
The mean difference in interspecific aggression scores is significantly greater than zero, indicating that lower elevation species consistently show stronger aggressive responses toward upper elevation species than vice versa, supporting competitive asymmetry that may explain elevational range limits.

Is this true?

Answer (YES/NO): YES